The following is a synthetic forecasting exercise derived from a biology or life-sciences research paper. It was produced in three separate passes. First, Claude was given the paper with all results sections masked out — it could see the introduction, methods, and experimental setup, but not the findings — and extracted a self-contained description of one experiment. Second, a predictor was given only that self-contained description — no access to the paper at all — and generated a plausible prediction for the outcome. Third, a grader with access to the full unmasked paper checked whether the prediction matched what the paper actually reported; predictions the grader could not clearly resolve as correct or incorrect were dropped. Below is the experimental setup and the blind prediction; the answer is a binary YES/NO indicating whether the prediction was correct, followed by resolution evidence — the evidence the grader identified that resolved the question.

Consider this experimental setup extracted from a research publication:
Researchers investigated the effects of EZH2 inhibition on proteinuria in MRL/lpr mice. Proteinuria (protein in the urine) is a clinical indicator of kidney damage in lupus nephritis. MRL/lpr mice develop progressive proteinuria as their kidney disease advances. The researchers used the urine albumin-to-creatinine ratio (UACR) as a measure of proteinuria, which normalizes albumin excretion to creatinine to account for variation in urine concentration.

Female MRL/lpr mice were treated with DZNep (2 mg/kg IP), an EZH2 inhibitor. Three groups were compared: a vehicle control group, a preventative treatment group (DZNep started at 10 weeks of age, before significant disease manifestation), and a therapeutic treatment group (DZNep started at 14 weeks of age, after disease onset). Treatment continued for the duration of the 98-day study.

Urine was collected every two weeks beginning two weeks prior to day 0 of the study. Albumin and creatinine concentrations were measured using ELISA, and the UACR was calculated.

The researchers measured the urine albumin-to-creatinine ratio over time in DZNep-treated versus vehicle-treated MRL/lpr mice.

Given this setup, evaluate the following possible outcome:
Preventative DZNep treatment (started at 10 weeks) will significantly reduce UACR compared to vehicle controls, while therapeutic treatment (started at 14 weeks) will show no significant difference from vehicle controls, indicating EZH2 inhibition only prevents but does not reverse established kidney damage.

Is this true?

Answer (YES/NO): NO